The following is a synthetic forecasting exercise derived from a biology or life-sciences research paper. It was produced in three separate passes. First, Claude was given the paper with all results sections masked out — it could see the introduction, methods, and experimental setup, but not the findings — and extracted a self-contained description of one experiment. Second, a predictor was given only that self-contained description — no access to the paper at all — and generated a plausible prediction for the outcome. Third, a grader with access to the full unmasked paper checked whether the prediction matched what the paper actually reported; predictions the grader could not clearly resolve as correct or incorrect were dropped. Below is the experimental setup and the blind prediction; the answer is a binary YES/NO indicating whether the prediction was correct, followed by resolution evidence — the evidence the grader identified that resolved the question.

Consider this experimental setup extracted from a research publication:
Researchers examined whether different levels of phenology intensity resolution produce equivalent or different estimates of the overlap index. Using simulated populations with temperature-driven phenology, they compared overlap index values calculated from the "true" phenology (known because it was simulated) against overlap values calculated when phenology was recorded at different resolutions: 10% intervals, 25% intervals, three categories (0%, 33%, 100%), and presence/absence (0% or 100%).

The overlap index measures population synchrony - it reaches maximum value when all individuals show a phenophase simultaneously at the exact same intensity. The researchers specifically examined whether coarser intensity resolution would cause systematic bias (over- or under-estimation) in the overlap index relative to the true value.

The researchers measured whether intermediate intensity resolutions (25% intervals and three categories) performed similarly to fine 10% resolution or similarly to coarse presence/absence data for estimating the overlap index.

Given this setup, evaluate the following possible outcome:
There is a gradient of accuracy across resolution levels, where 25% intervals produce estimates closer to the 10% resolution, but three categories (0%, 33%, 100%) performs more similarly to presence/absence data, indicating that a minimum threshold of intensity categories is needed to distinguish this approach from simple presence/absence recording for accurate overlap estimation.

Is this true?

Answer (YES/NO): NO